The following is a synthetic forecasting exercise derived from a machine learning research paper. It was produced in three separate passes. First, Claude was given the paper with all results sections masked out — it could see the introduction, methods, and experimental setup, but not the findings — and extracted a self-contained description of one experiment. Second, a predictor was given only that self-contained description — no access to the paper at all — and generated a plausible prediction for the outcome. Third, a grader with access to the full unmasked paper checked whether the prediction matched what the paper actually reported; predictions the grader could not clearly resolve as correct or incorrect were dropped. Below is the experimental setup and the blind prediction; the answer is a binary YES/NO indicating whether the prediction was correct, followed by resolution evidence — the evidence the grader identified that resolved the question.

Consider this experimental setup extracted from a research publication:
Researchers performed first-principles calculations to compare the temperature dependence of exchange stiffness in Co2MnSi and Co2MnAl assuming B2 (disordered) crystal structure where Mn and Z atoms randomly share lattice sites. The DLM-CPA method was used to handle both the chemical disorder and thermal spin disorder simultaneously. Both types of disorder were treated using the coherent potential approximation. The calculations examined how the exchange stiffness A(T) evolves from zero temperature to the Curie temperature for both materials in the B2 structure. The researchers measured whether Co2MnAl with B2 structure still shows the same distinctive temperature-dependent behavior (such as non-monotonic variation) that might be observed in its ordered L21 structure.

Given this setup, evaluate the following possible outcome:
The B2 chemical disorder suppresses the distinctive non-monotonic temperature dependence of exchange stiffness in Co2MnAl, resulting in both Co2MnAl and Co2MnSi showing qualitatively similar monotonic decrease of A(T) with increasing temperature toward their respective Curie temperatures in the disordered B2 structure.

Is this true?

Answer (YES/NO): YES